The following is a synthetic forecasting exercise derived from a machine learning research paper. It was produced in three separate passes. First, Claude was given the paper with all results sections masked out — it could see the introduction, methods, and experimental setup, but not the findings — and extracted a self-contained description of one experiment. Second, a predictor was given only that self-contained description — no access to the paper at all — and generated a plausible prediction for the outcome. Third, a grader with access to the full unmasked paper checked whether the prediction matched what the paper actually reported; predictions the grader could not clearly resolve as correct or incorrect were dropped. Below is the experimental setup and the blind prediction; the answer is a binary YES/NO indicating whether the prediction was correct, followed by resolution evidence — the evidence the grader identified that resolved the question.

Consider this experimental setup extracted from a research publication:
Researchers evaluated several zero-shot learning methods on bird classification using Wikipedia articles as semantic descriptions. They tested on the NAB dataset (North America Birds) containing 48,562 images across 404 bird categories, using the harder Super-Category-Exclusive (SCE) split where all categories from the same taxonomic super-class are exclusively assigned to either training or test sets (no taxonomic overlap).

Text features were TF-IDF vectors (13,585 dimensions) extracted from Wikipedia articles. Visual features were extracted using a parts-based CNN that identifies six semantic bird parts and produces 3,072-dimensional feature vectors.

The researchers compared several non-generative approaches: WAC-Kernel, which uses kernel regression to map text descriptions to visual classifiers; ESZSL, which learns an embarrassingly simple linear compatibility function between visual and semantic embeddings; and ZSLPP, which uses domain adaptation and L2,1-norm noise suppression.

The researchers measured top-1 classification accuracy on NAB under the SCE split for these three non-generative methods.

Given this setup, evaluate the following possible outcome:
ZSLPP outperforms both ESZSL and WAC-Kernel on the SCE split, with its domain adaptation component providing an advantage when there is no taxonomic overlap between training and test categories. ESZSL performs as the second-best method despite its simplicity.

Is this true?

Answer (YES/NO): YES